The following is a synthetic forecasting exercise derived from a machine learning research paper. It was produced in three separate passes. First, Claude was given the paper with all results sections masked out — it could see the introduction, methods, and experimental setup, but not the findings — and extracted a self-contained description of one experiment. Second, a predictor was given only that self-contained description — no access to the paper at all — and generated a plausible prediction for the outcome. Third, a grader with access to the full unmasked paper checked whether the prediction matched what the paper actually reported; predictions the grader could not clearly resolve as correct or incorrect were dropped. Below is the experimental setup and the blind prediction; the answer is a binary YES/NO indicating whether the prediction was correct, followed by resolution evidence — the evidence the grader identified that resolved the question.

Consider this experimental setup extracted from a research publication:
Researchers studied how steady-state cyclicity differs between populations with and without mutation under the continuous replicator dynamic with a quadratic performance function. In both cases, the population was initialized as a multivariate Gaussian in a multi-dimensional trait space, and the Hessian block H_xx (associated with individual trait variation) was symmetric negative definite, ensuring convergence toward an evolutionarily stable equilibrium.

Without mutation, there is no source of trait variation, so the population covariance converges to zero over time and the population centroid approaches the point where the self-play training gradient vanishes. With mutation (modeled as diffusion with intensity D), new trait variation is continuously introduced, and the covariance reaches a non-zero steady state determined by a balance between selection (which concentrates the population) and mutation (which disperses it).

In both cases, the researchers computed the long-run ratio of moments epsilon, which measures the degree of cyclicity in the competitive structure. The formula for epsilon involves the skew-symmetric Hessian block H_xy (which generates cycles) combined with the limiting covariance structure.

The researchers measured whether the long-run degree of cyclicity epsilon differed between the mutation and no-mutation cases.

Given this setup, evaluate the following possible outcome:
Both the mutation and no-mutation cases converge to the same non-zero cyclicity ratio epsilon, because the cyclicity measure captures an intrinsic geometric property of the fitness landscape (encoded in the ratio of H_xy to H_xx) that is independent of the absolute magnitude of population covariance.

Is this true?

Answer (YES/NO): NO